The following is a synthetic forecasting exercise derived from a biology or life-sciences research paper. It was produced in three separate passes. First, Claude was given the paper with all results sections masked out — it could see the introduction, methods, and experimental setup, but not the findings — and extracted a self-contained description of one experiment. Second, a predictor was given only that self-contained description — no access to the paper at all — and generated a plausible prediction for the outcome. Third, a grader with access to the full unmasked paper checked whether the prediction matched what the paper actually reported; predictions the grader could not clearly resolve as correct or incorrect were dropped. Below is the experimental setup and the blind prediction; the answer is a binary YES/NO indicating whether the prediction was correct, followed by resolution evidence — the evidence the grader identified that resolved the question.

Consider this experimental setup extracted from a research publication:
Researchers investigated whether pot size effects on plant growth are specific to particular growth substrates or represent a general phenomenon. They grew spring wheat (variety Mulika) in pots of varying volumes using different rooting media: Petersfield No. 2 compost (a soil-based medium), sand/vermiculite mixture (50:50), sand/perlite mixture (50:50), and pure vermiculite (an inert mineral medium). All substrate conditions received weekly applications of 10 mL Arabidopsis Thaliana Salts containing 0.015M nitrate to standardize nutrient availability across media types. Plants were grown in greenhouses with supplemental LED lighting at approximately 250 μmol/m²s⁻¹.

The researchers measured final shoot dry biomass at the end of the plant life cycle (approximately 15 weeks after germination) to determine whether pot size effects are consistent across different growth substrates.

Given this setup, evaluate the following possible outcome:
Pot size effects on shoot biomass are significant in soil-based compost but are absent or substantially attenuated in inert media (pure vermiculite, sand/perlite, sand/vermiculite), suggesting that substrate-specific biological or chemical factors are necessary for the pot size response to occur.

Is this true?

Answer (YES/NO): NO